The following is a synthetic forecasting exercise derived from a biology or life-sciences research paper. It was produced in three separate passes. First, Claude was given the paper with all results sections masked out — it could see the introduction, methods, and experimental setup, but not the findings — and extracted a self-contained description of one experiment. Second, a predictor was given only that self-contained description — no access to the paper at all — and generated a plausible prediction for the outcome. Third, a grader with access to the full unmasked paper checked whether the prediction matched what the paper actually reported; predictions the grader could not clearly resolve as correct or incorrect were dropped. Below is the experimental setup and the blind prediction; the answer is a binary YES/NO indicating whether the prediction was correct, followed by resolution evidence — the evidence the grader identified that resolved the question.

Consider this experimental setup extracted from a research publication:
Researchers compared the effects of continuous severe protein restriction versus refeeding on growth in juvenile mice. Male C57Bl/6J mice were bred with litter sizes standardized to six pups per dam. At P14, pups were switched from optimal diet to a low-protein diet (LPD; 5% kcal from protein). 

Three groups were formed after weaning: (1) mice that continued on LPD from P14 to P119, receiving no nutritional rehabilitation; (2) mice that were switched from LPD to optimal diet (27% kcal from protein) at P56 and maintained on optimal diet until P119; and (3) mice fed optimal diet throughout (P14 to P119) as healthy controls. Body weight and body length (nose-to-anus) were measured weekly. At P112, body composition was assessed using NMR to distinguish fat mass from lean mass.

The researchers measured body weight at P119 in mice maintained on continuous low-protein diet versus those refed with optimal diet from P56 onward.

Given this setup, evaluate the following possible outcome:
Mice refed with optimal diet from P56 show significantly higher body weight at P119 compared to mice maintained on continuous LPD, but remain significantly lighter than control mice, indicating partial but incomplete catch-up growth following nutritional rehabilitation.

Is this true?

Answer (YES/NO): YES